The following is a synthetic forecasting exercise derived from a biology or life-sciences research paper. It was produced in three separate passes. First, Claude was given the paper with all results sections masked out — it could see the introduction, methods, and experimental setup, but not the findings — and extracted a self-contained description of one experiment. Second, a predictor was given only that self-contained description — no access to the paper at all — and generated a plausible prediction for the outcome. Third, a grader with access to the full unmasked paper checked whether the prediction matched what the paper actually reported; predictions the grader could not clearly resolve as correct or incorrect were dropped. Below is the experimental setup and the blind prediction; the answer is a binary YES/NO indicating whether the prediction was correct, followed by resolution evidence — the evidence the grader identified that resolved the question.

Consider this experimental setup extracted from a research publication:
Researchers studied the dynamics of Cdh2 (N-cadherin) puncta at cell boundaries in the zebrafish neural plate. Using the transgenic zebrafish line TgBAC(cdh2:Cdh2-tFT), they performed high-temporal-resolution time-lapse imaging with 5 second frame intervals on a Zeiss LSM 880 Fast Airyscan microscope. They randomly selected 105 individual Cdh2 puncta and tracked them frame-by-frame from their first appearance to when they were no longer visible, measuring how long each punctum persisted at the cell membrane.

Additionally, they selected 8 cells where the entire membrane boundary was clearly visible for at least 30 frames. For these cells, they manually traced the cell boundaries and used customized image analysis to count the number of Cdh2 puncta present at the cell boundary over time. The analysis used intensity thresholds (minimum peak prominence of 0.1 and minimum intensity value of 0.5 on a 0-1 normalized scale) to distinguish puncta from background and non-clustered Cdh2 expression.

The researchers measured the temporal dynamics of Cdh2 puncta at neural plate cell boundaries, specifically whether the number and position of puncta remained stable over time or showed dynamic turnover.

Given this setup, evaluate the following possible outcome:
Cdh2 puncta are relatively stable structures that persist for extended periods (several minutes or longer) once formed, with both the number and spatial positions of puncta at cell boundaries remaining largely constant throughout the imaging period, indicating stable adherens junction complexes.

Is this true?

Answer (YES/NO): NO